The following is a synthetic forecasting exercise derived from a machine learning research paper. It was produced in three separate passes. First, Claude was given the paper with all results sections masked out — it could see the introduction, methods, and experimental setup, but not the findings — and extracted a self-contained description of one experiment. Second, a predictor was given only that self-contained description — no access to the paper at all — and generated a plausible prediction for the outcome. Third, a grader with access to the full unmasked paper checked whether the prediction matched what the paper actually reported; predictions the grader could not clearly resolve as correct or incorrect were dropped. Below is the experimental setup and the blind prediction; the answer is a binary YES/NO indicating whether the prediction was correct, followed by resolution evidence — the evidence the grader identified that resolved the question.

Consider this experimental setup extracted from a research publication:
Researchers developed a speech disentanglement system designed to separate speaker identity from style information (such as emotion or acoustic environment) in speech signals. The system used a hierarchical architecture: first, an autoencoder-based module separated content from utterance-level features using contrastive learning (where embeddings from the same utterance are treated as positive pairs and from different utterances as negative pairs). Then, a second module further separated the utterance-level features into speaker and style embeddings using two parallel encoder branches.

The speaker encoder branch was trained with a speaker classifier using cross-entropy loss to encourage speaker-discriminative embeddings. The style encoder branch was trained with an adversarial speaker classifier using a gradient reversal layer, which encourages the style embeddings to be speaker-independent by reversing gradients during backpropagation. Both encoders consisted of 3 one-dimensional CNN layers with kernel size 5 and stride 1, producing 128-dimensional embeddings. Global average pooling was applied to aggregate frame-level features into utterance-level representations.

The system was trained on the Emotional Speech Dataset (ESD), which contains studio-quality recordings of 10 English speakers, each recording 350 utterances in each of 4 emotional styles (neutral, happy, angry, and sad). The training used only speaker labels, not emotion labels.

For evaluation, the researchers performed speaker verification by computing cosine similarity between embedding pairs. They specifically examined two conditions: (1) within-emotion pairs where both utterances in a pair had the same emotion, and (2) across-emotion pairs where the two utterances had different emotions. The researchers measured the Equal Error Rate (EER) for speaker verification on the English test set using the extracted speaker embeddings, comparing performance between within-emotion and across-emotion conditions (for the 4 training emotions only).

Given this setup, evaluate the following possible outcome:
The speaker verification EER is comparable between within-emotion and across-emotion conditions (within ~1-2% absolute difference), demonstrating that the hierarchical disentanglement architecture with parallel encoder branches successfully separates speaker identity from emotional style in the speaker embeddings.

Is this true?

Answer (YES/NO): YES